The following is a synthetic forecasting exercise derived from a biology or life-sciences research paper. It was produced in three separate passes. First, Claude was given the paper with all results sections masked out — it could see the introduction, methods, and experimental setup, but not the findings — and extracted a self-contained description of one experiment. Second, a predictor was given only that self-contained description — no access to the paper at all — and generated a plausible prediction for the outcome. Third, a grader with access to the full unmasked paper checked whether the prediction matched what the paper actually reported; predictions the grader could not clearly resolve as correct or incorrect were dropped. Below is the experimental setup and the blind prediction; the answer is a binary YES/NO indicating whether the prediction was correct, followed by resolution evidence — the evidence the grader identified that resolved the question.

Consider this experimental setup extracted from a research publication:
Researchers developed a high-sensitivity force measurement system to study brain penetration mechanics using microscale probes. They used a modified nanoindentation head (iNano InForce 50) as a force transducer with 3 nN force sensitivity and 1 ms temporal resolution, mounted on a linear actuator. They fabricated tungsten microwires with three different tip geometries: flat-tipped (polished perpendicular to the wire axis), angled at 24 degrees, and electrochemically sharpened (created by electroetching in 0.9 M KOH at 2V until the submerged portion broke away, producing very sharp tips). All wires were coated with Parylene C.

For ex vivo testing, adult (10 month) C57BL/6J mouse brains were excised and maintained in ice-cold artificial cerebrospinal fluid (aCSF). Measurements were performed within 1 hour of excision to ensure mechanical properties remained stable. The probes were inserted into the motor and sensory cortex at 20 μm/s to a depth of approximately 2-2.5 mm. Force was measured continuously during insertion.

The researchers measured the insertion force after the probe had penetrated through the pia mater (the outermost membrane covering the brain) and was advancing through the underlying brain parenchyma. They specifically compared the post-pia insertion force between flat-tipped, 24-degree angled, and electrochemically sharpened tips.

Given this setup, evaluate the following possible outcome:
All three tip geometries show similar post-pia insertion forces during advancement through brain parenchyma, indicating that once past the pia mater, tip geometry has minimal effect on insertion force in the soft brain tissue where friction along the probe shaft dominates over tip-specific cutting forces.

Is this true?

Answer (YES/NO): YES